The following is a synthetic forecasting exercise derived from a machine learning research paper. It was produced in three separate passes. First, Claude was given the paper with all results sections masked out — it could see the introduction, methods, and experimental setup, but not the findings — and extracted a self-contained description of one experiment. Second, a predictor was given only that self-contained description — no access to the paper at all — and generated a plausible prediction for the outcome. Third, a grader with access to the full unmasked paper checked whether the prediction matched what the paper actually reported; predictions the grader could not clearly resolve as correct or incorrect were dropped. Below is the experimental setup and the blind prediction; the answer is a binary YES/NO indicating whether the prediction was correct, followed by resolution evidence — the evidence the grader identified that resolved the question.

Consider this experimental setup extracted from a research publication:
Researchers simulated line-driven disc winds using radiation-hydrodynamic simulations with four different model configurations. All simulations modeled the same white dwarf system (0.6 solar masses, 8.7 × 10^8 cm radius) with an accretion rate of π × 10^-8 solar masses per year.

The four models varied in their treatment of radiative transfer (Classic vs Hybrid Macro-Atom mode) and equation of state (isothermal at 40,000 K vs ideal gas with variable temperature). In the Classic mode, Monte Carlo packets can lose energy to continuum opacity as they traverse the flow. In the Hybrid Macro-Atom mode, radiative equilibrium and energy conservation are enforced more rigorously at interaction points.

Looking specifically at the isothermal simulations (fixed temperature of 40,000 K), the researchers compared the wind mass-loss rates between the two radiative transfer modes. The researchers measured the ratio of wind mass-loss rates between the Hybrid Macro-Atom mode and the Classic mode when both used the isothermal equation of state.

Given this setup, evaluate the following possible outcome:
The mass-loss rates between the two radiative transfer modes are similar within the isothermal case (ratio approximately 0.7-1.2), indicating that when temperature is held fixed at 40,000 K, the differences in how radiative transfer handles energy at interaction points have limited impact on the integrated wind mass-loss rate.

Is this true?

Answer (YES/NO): NO